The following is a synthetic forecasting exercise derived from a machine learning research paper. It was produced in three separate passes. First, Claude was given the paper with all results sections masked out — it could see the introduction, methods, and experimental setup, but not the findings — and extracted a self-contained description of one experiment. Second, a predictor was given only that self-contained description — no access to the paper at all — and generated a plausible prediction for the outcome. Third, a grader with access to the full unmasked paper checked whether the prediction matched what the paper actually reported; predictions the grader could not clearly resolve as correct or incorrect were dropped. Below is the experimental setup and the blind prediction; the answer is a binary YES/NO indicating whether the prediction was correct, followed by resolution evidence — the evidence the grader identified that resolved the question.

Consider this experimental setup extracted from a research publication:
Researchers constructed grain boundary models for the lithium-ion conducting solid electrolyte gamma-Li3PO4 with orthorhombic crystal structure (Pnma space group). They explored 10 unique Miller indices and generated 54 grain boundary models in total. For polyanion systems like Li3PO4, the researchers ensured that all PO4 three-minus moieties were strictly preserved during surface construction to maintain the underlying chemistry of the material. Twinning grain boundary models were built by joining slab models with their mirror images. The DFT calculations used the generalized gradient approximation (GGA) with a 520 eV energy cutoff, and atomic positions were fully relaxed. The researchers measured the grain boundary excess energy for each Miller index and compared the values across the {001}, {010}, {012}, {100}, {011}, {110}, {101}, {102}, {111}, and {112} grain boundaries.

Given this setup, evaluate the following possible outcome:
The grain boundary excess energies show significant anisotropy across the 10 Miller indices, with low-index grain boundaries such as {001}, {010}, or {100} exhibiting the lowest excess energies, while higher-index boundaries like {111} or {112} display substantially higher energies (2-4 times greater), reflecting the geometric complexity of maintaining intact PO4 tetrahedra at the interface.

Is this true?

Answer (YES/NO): NO